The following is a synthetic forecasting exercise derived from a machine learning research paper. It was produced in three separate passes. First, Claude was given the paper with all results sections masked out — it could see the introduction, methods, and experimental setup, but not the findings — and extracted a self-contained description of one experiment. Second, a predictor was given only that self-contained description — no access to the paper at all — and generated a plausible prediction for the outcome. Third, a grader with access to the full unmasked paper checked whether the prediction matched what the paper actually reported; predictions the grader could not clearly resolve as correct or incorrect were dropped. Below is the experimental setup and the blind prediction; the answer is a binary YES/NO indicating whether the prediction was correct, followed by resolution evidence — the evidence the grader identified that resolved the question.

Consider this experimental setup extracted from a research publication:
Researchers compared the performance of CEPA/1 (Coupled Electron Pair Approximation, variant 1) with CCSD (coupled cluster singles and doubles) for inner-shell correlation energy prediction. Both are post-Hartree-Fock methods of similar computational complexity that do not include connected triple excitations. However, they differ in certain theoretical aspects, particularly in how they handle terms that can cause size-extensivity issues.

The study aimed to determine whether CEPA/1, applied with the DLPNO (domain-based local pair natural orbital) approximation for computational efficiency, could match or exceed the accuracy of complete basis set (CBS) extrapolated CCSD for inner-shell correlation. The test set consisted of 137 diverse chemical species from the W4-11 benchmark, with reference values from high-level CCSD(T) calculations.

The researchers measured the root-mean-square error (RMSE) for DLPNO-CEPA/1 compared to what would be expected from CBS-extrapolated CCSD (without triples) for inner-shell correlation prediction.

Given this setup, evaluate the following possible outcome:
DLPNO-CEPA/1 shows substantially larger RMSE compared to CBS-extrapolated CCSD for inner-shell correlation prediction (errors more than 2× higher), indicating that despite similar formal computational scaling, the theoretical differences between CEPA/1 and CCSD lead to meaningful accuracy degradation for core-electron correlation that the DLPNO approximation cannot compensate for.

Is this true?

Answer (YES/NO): NO